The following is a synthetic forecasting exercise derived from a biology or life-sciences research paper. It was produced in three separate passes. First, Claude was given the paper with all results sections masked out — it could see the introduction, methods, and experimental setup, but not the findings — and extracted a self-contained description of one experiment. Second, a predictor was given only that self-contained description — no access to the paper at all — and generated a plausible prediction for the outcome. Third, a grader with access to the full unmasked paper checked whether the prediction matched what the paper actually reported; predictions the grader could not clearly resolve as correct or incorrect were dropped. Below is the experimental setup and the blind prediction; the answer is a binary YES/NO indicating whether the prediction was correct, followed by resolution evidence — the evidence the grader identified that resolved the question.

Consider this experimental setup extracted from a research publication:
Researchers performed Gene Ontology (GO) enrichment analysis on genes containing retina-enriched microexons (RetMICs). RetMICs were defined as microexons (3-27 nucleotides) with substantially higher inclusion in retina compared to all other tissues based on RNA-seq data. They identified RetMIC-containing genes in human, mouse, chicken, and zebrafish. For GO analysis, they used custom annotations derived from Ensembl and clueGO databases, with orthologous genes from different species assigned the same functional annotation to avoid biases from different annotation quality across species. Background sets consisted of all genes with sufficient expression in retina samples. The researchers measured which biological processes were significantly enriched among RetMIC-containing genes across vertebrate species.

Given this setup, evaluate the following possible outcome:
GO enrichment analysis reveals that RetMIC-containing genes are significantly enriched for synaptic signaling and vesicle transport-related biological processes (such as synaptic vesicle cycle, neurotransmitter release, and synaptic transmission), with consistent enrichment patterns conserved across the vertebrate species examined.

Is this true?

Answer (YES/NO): NO